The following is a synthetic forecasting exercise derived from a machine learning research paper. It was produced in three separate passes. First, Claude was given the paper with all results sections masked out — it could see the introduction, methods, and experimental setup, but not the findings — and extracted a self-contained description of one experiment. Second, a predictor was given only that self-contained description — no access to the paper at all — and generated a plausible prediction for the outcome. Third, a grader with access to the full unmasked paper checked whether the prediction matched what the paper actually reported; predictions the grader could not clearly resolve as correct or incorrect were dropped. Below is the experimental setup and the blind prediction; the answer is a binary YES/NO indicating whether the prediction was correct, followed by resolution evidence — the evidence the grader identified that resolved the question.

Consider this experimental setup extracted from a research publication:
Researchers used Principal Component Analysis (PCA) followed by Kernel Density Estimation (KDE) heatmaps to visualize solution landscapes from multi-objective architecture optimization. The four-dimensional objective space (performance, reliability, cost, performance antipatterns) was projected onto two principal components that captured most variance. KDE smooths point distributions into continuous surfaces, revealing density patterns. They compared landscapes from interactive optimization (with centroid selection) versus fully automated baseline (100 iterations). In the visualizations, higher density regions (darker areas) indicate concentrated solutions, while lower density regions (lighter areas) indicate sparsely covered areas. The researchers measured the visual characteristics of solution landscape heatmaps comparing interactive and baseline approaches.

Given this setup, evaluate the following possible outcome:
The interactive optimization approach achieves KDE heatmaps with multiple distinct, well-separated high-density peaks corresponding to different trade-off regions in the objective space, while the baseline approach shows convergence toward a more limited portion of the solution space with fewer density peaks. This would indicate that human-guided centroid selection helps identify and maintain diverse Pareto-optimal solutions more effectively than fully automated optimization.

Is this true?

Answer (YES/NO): NO